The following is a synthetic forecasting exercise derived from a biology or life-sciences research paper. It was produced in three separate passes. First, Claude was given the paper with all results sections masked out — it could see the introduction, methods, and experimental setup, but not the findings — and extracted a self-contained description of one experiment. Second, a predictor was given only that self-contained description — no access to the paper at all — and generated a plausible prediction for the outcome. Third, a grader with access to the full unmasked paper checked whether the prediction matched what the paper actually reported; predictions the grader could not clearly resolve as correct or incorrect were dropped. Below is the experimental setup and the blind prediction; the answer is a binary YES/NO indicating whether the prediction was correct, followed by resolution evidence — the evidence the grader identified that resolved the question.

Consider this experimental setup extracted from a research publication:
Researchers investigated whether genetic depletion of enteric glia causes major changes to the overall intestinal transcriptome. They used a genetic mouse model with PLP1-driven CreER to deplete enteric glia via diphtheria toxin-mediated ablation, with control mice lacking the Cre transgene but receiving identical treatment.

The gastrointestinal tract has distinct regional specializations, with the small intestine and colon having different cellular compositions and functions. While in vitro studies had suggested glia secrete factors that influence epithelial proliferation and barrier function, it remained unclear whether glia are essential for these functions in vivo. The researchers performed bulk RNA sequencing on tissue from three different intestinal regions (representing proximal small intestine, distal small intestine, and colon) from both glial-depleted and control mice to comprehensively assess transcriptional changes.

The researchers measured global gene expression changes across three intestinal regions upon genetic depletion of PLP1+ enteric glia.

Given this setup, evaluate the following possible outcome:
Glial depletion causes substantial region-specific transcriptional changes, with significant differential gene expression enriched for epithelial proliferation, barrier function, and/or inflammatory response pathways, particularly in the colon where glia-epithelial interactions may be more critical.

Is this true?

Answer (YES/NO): NO